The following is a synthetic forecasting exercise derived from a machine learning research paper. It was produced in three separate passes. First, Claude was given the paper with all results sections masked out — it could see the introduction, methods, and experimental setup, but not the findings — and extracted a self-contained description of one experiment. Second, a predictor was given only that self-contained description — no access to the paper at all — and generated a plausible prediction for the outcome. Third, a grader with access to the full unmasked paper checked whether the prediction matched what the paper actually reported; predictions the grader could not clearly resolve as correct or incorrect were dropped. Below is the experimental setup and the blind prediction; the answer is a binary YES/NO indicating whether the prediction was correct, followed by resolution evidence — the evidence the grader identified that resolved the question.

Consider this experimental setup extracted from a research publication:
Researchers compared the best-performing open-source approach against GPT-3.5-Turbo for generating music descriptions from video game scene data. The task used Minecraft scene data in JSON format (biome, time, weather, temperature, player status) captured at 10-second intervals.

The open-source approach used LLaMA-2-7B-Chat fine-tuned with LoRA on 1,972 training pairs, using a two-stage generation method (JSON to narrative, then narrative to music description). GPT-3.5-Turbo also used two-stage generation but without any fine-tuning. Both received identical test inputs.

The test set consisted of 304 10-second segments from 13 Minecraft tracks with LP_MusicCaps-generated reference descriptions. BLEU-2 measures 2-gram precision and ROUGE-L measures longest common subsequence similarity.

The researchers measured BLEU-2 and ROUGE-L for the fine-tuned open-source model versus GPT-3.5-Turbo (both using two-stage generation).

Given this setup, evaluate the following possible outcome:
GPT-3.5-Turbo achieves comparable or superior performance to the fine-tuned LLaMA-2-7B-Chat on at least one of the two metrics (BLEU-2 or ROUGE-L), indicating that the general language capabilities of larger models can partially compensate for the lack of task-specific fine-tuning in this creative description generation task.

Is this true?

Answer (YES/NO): YES